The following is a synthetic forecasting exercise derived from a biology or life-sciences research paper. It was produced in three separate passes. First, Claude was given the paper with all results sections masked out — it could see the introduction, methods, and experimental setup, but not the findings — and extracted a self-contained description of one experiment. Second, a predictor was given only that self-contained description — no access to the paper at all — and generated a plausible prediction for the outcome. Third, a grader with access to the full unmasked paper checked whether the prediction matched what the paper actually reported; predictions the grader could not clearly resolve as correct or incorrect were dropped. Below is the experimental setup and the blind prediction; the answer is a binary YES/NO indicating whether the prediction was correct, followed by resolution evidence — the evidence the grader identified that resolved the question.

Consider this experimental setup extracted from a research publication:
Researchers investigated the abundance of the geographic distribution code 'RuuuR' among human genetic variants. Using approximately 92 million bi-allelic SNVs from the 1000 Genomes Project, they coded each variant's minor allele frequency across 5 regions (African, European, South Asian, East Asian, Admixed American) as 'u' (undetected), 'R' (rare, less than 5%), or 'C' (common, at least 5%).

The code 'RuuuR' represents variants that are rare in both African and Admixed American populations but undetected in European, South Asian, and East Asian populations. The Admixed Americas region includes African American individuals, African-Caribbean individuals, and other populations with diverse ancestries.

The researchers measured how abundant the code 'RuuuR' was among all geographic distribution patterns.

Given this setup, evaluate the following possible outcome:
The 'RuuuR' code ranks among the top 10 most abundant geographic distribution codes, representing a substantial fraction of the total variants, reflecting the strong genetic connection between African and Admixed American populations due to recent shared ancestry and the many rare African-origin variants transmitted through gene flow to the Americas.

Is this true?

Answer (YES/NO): YES